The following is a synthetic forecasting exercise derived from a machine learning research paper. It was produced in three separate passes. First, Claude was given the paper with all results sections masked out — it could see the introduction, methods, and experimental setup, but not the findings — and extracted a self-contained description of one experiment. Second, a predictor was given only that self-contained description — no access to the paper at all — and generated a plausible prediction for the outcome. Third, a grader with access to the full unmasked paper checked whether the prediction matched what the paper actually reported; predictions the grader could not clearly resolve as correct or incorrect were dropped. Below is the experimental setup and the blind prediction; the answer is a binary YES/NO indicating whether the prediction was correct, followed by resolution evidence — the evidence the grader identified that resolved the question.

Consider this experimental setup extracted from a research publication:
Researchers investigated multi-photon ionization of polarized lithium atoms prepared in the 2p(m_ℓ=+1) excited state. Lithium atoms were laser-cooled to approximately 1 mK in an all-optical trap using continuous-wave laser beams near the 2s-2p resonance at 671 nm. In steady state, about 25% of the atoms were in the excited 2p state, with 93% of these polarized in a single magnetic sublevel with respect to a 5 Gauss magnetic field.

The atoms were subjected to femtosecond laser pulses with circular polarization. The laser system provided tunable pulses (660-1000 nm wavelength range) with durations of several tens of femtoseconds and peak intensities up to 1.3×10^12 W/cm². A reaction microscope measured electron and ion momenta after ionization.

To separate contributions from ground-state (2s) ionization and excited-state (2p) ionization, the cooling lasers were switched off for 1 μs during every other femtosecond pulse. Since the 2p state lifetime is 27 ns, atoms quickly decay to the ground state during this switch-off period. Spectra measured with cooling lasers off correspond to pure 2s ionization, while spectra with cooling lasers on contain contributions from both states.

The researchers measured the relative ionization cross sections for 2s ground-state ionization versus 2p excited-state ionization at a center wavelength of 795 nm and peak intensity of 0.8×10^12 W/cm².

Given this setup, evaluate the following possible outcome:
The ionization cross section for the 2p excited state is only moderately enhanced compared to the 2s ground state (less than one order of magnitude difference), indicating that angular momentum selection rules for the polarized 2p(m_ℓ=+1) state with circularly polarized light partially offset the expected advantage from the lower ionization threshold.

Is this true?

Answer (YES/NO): NO